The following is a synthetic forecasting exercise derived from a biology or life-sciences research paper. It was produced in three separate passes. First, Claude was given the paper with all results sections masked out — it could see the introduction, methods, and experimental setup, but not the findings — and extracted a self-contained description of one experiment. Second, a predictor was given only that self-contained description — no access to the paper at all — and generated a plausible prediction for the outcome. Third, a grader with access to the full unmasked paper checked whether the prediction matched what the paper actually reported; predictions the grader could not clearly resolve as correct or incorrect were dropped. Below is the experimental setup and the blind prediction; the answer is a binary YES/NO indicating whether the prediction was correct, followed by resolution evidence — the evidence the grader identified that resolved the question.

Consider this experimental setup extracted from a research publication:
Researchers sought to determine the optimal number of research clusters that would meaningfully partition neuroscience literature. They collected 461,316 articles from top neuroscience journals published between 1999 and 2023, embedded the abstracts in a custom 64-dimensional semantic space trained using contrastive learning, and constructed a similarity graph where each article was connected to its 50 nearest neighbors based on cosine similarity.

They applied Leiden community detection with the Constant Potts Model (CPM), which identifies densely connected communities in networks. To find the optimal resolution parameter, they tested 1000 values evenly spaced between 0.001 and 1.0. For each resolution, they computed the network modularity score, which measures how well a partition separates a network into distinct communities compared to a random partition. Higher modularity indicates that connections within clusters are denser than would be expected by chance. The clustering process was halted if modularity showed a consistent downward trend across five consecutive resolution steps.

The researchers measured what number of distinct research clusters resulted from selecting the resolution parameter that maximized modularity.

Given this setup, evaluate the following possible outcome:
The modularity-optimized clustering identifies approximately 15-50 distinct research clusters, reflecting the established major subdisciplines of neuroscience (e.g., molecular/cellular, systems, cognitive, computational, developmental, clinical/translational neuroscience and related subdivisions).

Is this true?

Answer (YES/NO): NO